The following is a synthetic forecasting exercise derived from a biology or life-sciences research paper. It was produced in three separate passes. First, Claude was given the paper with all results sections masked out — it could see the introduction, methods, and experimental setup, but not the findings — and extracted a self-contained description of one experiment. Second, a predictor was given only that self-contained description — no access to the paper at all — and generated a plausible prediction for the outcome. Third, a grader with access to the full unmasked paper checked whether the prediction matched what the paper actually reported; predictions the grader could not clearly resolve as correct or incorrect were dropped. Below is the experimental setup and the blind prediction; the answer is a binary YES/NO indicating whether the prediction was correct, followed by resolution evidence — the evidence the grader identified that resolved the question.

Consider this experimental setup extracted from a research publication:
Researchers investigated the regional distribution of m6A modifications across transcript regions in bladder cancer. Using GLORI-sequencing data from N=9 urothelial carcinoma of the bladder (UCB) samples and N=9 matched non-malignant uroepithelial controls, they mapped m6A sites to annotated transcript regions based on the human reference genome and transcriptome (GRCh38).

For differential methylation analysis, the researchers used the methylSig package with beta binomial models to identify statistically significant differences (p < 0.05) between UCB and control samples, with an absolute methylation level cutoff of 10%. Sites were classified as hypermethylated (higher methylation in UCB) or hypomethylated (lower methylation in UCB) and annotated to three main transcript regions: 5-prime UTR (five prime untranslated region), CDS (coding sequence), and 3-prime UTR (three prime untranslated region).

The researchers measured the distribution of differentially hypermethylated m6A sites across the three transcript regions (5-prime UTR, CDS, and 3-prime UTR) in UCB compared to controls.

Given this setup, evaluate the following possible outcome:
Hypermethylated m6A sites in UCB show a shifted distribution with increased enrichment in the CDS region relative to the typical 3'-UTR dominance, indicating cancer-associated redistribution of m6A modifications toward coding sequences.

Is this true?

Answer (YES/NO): NO